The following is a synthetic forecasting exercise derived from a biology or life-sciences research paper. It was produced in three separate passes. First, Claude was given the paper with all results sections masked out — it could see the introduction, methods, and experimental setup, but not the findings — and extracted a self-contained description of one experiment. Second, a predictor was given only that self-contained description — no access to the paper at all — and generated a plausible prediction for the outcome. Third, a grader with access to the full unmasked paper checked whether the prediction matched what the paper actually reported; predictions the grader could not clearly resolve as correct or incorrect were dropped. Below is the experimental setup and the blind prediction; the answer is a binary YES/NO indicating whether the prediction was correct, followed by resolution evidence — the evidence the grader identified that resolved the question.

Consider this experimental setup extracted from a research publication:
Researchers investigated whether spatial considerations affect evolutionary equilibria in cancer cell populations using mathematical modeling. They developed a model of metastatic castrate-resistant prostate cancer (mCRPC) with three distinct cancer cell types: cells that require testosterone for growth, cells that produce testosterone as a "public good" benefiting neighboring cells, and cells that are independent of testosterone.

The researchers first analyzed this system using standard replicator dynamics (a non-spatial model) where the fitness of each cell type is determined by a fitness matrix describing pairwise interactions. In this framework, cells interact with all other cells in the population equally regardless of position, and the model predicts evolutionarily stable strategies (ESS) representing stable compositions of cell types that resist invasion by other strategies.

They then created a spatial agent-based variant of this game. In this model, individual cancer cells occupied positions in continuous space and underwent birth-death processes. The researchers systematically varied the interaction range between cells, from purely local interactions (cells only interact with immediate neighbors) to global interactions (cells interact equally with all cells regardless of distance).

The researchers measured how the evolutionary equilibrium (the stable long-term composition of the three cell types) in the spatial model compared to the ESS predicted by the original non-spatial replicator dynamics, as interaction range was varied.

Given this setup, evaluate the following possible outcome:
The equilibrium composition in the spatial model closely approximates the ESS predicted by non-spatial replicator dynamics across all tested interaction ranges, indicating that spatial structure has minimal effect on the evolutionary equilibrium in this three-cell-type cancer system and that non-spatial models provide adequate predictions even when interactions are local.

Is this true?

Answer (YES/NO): NO